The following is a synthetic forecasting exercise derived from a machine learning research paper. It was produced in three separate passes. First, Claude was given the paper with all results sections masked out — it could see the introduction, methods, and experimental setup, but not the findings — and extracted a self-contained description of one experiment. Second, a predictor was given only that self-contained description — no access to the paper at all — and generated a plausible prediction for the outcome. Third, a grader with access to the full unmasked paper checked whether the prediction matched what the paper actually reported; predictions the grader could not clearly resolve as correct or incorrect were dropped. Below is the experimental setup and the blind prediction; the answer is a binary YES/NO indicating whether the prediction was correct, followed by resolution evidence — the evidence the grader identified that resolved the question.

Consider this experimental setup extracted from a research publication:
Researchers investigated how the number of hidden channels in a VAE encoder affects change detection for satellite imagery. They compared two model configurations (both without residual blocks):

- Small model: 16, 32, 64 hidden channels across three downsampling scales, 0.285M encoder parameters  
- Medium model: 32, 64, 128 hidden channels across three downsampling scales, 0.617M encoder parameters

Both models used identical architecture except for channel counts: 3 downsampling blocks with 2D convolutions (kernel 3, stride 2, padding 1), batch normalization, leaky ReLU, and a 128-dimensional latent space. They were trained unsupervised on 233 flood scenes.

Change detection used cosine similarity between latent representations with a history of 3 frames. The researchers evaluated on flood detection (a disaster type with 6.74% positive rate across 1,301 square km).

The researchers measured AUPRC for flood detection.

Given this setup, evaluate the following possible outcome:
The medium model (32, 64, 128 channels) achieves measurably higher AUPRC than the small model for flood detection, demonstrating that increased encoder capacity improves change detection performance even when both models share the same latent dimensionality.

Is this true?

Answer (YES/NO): NO